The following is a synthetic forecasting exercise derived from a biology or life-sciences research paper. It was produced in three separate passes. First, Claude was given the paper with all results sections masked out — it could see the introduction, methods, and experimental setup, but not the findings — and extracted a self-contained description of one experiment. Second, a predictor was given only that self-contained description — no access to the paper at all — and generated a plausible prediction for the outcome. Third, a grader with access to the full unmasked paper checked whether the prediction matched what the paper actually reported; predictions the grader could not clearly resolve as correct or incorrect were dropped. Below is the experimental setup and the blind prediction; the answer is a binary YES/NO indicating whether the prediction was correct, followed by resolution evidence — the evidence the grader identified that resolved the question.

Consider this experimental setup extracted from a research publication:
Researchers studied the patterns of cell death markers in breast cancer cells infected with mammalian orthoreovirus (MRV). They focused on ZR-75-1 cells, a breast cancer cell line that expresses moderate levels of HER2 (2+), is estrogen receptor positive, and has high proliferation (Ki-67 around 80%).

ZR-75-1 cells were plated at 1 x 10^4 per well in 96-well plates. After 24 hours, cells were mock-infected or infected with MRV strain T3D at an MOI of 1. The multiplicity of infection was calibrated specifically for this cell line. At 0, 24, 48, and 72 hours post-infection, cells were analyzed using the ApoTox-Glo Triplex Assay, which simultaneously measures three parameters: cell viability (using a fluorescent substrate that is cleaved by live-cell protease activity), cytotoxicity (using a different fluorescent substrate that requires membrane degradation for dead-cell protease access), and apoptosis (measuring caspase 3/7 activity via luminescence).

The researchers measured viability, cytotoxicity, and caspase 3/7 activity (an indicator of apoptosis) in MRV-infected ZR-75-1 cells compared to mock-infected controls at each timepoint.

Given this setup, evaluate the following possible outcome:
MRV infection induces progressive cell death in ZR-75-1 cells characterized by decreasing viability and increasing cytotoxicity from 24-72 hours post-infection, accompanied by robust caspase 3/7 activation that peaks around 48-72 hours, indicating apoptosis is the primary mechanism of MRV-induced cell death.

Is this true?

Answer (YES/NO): NO